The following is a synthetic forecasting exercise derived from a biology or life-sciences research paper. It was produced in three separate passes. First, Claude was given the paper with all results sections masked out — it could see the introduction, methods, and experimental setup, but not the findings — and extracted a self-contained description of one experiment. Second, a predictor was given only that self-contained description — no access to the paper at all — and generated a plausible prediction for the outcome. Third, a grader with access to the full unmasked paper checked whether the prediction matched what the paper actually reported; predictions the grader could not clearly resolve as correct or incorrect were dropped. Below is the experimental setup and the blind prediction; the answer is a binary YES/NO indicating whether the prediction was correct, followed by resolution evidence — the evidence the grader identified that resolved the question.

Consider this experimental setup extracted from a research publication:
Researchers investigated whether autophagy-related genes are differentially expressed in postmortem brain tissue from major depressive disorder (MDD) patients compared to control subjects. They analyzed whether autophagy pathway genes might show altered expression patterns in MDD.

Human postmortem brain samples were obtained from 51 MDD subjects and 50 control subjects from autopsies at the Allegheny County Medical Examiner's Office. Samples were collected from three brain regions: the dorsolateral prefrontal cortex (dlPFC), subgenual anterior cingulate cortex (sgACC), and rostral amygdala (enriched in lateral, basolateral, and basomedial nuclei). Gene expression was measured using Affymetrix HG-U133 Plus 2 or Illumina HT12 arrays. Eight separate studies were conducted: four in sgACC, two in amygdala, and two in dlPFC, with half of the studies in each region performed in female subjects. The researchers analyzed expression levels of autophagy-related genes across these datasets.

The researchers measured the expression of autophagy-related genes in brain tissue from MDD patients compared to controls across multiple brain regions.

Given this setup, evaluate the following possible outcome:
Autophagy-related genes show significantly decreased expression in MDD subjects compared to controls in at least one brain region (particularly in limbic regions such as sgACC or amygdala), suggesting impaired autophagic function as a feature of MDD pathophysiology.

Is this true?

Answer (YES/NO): NO